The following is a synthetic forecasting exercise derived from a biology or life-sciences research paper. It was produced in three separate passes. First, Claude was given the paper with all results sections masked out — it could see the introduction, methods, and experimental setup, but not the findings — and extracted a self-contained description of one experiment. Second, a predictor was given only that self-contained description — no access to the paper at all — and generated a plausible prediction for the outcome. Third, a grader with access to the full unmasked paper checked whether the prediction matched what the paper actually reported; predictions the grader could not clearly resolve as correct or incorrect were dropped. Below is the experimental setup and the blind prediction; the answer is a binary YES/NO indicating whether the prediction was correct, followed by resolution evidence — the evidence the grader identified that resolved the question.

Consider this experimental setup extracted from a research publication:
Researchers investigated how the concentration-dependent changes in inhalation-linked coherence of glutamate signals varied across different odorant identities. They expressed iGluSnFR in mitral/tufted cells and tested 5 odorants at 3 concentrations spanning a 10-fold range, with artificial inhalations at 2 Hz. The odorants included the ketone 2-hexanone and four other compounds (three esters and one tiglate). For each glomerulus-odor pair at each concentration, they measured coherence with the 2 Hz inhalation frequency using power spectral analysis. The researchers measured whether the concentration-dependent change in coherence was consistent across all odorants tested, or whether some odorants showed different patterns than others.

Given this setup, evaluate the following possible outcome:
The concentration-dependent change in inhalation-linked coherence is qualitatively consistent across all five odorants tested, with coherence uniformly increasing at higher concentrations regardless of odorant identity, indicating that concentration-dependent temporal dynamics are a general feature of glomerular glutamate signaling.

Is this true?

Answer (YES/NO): NO